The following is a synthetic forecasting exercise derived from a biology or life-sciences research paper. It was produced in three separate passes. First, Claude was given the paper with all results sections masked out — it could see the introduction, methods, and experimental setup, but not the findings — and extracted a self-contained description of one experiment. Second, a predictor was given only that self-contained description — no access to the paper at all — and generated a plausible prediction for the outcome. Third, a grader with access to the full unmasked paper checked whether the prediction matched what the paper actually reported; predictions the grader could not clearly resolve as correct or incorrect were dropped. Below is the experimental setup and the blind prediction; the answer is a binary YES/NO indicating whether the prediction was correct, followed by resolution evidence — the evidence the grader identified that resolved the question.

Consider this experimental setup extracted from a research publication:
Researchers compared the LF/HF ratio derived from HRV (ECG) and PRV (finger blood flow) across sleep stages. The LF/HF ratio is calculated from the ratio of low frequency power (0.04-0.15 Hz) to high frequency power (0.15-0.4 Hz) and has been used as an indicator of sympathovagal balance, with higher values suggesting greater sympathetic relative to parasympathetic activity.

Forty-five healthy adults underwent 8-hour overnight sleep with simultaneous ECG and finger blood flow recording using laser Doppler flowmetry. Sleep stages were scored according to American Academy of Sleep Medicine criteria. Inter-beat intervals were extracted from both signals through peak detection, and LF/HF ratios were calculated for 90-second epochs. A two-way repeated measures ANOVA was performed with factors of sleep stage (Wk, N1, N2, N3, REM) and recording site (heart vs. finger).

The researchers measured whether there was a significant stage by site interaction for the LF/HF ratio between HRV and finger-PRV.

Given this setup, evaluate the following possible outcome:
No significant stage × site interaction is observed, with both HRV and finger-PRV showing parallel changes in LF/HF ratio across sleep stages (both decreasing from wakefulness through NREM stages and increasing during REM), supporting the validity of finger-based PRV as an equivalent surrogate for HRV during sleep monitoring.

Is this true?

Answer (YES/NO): NO